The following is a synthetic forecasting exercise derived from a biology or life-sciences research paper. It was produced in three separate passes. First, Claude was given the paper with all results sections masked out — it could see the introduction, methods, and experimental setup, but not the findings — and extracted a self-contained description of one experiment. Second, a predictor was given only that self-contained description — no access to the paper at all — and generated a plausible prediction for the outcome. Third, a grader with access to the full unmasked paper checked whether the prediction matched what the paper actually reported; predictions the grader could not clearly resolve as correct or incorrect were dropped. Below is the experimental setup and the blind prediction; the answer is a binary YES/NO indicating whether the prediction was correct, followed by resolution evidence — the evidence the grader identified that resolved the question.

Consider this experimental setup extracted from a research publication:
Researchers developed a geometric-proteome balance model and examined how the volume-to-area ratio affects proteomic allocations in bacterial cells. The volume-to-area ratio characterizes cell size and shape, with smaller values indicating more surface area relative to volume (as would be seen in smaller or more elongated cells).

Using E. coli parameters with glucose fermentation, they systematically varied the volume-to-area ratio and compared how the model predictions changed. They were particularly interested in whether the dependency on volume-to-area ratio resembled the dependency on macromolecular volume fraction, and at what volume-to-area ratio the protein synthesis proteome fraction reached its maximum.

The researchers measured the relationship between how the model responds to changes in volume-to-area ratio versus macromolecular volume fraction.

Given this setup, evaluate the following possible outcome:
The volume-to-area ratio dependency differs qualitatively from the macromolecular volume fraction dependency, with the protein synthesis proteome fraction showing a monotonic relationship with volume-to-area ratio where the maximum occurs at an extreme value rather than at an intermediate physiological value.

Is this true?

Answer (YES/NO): NO